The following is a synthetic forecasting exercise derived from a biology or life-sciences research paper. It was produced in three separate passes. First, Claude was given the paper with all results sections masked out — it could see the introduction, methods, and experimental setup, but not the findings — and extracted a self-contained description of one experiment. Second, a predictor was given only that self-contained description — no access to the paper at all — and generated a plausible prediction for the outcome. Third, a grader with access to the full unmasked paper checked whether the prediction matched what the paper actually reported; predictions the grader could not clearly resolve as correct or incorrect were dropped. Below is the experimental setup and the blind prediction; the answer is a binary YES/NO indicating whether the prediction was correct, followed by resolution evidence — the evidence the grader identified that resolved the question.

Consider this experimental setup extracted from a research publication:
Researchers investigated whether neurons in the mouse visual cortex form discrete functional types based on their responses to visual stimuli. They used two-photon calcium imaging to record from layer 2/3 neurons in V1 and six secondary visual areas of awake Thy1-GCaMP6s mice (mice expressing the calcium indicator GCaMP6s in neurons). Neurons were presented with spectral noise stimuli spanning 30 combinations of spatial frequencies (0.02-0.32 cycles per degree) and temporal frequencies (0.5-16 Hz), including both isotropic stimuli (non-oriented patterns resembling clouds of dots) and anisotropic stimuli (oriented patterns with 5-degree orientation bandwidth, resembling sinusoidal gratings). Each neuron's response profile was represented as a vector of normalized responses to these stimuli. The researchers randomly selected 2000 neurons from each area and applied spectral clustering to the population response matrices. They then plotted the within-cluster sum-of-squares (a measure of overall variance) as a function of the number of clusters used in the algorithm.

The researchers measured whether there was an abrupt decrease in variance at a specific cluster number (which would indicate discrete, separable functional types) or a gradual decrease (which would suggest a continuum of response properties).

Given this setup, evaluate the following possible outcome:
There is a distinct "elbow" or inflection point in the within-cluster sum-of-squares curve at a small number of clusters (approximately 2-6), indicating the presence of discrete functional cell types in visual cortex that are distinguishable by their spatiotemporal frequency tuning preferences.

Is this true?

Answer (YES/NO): NO